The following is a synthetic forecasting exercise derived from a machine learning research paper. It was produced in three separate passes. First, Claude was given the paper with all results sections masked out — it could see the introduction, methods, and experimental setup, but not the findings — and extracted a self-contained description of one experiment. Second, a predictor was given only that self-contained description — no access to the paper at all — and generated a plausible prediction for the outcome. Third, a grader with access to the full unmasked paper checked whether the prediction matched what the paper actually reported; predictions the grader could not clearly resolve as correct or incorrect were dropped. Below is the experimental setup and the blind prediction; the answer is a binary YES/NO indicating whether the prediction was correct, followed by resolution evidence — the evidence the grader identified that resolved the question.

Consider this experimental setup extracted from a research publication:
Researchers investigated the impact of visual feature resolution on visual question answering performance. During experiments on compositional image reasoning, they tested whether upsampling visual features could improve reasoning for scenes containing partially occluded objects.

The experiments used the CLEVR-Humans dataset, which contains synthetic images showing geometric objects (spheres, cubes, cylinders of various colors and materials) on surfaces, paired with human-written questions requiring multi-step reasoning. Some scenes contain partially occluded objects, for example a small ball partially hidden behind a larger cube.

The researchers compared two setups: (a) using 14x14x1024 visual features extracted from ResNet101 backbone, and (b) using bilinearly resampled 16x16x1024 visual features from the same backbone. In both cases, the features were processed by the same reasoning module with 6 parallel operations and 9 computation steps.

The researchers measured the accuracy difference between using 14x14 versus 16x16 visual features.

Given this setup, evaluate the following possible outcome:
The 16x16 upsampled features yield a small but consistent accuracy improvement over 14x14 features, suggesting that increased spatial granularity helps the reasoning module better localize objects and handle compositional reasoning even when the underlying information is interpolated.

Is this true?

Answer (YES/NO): YES